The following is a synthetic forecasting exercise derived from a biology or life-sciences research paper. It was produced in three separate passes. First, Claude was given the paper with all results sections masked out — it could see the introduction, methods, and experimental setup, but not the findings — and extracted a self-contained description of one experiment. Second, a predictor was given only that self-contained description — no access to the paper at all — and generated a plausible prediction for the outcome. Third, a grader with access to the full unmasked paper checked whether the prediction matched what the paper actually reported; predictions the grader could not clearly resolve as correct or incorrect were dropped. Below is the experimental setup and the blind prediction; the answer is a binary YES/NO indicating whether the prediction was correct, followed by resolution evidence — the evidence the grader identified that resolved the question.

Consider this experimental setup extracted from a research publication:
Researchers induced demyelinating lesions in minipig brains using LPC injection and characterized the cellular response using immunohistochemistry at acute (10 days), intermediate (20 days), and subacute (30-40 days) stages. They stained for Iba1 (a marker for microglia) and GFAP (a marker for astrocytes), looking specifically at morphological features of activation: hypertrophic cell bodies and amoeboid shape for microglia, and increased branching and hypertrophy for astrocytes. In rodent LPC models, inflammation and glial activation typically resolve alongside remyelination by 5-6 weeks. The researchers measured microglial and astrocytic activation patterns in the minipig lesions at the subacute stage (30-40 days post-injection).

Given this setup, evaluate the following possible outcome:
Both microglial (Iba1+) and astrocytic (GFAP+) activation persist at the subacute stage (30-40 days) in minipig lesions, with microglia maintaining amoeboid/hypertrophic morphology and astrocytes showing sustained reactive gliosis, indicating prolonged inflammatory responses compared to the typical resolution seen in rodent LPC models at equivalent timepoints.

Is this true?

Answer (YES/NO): YES